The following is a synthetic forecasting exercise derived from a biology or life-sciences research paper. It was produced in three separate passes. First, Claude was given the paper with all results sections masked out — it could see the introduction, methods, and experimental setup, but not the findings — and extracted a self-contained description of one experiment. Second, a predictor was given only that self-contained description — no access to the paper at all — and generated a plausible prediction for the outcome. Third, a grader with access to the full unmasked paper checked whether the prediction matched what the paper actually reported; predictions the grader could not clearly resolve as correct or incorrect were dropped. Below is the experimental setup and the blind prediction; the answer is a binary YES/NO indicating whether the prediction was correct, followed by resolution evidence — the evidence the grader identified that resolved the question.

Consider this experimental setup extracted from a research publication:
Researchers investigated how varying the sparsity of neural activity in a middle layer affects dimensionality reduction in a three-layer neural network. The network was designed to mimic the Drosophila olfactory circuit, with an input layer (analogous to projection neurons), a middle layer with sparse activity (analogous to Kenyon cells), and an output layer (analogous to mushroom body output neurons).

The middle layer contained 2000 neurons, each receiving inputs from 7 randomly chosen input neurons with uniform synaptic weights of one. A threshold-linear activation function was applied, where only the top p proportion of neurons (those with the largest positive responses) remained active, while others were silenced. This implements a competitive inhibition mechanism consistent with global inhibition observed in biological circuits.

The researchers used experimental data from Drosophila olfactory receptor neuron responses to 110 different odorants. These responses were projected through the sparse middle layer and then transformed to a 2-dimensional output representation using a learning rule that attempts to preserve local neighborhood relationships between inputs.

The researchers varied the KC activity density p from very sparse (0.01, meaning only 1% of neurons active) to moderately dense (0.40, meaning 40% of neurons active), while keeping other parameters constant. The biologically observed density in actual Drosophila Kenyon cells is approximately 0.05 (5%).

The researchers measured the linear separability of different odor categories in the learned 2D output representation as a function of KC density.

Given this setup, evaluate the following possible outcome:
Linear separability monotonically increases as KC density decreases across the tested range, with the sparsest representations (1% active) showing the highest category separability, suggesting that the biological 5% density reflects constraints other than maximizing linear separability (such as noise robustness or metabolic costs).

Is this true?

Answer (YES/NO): NO